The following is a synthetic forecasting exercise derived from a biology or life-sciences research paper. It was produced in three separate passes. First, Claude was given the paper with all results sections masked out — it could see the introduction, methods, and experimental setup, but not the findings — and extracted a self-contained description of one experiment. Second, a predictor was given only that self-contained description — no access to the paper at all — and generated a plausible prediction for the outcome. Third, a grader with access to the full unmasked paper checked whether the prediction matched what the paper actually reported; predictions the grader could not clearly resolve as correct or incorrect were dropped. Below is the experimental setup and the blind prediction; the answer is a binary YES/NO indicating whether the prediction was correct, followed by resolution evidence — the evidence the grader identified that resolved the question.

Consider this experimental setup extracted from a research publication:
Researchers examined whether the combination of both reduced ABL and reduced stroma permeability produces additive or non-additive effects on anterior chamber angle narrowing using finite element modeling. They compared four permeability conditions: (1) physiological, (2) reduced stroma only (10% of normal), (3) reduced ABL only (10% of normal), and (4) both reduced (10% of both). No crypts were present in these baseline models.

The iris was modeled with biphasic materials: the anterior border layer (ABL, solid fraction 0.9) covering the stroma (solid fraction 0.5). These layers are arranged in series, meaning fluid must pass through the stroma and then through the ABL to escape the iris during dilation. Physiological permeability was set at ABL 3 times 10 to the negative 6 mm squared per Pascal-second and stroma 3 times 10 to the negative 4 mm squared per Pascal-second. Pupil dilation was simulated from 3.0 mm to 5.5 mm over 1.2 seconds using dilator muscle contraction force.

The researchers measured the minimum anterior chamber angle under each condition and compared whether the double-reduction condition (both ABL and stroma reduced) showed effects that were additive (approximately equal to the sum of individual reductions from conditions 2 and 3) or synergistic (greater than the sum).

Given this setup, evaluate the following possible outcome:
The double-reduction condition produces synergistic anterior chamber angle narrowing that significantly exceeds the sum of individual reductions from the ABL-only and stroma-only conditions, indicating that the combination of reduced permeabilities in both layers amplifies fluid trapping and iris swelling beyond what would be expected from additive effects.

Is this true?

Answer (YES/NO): YES